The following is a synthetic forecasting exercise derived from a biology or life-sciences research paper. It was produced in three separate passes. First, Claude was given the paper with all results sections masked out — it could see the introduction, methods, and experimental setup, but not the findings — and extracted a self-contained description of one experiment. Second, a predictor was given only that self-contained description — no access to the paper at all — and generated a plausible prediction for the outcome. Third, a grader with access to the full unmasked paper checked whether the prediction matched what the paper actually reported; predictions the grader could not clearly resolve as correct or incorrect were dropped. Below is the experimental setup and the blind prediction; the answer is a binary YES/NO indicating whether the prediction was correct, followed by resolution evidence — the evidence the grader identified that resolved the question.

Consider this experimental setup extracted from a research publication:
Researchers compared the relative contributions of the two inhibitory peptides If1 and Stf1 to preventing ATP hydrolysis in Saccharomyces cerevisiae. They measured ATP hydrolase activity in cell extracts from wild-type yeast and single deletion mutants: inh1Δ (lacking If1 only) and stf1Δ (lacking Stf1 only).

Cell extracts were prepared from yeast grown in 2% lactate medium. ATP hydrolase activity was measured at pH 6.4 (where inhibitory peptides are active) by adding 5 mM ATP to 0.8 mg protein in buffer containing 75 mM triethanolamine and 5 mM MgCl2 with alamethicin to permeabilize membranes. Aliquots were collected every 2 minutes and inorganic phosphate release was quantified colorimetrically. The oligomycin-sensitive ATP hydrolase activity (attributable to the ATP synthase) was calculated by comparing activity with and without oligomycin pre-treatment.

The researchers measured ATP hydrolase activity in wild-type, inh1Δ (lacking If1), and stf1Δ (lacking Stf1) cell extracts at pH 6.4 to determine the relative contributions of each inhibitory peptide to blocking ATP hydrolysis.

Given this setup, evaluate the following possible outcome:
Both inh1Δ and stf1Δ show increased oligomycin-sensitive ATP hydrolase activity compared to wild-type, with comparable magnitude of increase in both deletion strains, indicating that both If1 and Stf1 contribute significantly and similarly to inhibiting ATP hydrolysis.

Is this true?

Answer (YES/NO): NO